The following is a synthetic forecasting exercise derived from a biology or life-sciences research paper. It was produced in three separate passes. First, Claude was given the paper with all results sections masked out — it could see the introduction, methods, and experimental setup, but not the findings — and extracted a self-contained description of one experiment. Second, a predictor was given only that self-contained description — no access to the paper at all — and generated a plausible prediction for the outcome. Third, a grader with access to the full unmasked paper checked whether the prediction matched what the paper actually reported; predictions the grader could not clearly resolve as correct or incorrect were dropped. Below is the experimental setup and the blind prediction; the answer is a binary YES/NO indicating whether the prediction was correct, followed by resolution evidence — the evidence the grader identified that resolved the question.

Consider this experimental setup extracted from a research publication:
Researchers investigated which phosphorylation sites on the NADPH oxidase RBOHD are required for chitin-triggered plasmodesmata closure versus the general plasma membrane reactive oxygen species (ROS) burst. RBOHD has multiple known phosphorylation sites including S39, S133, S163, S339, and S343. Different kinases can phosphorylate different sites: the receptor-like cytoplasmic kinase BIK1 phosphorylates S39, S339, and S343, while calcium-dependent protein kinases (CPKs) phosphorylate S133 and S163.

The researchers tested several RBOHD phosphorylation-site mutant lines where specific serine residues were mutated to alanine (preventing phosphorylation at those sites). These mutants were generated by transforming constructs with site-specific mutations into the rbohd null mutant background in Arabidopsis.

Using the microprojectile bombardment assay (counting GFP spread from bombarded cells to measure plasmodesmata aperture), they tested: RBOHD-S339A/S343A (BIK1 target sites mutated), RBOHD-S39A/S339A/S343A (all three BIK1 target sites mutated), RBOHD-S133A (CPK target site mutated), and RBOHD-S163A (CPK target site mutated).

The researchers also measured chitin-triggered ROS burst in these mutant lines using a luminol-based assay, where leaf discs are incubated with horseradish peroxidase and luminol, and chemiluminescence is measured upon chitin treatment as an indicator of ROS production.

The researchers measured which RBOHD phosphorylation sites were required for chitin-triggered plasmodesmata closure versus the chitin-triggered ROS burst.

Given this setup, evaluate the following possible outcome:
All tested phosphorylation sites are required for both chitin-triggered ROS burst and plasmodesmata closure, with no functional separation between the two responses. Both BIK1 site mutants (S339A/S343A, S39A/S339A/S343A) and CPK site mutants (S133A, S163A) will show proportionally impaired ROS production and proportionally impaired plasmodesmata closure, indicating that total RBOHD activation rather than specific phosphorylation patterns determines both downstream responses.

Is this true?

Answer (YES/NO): NO